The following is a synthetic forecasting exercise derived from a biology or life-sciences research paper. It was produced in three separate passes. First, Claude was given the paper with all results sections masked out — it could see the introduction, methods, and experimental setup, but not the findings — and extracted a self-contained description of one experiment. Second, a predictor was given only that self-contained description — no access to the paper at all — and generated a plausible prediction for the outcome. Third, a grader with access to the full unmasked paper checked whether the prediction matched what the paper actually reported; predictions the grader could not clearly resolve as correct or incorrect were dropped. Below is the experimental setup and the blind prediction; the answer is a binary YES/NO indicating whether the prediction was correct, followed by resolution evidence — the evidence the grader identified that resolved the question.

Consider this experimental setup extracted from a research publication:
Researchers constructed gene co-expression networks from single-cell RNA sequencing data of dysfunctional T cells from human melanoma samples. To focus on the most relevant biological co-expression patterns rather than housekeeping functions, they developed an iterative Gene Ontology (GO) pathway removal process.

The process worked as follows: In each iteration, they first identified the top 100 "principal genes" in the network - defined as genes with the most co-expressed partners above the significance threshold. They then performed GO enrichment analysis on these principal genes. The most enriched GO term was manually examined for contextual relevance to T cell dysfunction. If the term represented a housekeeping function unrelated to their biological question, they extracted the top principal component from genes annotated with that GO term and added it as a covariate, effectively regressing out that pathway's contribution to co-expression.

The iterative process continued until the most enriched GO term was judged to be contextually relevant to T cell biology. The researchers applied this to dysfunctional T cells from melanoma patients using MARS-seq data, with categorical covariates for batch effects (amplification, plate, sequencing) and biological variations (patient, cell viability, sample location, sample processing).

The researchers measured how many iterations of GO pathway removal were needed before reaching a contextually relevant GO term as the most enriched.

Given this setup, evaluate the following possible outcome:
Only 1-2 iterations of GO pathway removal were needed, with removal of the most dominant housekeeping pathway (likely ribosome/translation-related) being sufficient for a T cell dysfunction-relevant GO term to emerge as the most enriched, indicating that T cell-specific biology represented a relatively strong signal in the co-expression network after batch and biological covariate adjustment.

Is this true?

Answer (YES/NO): NO